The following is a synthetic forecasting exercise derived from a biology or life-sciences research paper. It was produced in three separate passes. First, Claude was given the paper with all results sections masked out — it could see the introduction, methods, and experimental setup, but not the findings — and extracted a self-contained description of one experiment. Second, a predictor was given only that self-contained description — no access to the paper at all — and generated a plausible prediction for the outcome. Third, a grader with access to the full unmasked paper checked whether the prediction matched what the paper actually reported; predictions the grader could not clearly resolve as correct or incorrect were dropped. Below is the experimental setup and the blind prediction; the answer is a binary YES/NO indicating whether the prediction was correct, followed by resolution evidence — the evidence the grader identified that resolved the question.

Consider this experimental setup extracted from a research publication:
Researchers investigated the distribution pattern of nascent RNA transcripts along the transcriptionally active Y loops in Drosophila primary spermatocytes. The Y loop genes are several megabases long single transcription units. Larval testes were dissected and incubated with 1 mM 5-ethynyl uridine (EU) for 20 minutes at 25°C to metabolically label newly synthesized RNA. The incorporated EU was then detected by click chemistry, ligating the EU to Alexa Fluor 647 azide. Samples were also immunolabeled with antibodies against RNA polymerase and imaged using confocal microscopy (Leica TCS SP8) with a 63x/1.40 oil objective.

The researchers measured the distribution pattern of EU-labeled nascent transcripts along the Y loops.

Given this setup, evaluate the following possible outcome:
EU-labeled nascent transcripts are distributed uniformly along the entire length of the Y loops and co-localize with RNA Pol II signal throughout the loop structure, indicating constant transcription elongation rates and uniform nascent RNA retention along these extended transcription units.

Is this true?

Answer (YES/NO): NO